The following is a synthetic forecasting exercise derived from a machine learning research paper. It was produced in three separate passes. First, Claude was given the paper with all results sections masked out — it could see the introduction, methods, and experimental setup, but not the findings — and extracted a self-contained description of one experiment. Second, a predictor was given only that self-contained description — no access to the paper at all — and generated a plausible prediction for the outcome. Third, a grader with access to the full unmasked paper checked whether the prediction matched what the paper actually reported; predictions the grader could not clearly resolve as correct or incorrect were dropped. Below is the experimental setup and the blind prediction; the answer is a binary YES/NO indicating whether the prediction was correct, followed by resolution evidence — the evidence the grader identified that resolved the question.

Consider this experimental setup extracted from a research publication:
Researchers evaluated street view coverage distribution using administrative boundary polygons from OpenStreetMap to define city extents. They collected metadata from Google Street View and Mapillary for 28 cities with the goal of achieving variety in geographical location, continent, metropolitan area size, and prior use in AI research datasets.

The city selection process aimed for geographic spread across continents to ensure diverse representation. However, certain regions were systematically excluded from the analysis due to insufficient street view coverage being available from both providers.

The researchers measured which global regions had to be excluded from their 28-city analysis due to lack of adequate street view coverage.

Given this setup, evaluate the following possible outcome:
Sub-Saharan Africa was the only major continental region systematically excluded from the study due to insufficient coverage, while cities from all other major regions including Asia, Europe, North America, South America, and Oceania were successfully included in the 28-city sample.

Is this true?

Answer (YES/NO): NO